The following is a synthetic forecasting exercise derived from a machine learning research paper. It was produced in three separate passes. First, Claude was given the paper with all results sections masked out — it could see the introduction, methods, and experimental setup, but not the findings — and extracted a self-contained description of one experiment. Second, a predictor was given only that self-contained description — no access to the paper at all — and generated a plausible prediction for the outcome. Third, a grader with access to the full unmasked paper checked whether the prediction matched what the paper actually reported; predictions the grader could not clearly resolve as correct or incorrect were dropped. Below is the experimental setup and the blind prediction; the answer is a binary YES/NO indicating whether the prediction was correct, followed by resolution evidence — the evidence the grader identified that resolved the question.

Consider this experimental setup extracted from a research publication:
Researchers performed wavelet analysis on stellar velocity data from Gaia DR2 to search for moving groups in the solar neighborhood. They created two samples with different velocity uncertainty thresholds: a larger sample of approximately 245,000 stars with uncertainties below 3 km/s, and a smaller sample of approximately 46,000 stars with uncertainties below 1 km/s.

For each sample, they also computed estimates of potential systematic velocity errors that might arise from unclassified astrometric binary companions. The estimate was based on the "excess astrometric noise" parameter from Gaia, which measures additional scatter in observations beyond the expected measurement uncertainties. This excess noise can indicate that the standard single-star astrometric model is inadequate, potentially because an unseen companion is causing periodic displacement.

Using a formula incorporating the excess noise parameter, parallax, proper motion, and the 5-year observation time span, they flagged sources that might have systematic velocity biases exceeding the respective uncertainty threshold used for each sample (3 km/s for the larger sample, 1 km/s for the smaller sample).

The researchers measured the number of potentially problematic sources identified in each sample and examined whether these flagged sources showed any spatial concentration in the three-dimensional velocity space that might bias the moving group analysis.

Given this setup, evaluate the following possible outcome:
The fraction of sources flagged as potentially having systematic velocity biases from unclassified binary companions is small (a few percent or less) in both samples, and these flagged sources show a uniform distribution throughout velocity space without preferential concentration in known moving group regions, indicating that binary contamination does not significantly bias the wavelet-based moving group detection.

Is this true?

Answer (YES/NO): YES